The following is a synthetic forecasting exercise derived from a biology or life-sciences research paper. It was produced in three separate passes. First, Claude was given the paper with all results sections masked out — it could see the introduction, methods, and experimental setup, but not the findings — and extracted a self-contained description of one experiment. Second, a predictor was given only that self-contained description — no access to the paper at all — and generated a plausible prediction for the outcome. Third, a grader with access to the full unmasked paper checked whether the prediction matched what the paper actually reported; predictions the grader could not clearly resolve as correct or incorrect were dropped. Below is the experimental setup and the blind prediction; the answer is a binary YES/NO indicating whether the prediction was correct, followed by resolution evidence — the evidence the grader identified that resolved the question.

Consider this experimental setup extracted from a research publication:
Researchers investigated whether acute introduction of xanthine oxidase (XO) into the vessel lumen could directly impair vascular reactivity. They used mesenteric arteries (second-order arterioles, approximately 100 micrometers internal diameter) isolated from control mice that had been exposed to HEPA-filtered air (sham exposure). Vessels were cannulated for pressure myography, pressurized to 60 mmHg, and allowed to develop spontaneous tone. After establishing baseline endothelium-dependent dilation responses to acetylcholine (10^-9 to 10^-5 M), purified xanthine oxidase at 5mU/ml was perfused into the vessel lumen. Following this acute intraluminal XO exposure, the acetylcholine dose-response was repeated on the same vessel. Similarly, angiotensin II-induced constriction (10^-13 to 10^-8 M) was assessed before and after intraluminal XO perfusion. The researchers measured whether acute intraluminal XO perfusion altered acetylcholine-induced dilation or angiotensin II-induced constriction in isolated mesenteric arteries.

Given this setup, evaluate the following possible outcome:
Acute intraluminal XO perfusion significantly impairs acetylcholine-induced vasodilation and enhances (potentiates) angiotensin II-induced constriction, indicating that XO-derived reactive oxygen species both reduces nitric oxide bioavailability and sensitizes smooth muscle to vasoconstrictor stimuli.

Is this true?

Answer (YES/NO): NO